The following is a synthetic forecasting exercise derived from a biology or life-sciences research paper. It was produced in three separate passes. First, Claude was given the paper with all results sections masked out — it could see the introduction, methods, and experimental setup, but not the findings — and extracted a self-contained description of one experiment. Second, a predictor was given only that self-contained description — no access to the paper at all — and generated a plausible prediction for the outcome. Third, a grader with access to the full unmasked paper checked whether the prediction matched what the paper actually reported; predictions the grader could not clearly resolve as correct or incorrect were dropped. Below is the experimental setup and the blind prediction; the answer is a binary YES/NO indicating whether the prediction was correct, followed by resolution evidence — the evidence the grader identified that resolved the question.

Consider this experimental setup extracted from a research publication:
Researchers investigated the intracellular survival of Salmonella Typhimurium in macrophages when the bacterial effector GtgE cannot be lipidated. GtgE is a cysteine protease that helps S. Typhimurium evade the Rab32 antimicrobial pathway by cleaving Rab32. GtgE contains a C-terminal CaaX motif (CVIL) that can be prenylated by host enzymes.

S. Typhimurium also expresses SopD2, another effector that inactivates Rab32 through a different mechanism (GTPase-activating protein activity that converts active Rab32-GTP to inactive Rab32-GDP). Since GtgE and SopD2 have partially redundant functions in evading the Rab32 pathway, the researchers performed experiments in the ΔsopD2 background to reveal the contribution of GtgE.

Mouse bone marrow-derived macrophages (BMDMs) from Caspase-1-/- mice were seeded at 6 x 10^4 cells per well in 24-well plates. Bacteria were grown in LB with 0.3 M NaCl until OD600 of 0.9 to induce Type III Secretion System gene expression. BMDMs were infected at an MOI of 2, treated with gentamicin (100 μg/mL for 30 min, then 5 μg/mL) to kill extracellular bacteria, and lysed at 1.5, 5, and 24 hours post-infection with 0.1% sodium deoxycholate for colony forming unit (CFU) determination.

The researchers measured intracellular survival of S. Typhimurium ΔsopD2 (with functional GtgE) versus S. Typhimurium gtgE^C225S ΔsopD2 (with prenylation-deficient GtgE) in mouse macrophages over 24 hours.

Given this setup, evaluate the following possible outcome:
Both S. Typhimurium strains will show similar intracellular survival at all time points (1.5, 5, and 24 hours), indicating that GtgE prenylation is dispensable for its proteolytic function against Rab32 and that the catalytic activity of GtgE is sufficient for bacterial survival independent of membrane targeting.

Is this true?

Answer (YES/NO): NO